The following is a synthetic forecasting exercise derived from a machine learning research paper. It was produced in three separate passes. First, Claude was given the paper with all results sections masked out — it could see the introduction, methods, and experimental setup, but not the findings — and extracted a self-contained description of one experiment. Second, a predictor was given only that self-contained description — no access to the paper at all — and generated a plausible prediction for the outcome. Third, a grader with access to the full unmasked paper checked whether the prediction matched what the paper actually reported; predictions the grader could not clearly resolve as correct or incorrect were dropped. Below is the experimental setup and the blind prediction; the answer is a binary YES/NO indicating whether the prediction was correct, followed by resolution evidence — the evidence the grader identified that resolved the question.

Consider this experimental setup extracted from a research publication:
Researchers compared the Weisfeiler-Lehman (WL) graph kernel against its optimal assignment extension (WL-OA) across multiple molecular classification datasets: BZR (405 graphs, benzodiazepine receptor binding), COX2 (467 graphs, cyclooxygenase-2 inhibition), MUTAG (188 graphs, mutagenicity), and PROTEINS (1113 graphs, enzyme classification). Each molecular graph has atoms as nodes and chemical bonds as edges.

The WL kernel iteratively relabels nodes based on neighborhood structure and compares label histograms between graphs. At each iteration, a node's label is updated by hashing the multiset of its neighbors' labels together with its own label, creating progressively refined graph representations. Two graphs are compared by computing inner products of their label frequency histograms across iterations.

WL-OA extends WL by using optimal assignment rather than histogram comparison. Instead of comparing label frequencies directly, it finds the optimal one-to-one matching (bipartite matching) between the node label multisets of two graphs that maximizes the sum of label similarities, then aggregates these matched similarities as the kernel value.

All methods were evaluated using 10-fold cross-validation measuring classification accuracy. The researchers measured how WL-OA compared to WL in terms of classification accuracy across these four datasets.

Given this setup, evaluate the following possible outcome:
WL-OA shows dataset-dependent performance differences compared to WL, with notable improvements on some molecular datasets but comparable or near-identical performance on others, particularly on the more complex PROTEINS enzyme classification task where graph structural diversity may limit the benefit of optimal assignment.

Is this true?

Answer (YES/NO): YES